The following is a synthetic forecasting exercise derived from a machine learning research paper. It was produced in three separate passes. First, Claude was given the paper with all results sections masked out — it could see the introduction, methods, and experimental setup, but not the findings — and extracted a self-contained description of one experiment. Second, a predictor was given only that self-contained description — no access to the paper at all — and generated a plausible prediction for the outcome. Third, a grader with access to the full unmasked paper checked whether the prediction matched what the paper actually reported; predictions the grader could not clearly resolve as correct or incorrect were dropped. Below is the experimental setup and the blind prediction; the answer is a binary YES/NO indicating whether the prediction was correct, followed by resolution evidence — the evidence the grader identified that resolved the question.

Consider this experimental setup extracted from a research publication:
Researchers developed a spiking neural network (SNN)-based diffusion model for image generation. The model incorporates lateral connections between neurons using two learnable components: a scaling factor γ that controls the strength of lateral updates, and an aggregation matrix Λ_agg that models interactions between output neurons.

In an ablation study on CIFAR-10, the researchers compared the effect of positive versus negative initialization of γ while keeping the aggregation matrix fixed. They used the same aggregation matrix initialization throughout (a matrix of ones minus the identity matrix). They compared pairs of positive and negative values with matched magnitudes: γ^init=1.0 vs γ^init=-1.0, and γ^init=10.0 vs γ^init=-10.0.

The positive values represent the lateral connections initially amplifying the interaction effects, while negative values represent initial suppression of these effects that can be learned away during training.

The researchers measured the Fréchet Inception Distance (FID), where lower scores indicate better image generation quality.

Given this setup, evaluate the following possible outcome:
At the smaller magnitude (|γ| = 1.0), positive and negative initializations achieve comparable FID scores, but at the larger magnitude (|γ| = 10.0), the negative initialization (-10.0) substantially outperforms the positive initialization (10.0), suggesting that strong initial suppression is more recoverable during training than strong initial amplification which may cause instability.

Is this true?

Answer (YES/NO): NO